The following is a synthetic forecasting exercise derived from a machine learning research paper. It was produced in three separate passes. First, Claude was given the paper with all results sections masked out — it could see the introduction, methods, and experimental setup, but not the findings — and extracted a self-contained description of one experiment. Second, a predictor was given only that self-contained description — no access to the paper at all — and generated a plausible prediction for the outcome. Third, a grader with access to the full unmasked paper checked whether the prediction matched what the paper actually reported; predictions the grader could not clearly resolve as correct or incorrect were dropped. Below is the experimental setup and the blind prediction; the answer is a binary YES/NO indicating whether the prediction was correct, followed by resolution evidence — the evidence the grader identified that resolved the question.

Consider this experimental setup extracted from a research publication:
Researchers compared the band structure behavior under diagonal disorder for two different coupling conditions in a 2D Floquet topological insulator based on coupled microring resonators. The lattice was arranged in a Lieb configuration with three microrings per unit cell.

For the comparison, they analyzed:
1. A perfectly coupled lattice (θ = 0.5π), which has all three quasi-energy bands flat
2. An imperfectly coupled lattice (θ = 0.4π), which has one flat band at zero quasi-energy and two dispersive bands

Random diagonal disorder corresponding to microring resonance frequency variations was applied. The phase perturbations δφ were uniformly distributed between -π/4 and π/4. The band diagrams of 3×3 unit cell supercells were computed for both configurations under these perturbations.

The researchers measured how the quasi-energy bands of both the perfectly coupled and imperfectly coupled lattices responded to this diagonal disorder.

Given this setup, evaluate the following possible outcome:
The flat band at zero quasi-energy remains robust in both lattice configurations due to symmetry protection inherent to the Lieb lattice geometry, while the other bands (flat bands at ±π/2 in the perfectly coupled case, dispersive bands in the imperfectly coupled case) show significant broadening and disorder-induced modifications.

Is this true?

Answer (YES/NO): NO